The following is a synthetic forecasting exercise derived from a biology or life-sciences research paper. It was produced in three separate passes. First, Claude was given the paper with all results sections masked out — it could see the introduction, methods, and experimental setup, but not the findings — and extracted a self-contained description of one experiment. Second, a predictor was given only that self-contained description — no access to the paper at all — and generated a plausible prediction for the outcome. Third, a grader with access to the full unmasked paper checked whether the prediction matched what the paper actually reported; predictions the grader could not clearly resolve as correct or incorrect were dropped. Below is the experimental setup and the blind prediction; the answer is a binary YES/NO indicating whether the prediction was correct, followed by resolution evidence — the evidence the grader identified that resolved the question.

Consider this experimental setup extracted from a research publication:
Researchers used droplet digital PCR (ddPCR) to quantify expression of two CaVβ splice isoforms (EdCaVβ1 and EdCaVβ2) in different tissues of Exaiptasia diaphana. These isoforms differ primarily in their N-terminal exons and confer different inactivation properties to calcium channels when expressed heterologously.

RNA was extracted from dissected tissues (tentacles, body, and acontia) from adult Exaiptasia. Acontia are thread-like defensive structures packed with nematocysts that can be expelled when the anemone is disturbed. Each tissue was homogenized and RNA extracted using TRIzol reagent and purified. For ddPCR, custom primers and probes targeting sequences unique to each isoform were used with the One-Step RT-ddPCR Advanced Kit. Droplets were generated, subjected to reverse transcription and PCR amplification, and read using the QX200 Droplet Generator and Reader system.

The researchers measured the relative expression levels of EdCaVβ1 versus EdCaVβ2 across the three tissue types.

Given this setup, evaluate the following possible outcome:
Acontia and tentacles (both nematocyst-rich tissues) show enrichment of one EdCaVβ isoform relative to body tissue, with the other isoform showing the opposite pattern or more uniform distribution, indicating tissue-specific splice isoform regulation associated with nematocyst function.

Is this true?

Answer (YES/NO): NO